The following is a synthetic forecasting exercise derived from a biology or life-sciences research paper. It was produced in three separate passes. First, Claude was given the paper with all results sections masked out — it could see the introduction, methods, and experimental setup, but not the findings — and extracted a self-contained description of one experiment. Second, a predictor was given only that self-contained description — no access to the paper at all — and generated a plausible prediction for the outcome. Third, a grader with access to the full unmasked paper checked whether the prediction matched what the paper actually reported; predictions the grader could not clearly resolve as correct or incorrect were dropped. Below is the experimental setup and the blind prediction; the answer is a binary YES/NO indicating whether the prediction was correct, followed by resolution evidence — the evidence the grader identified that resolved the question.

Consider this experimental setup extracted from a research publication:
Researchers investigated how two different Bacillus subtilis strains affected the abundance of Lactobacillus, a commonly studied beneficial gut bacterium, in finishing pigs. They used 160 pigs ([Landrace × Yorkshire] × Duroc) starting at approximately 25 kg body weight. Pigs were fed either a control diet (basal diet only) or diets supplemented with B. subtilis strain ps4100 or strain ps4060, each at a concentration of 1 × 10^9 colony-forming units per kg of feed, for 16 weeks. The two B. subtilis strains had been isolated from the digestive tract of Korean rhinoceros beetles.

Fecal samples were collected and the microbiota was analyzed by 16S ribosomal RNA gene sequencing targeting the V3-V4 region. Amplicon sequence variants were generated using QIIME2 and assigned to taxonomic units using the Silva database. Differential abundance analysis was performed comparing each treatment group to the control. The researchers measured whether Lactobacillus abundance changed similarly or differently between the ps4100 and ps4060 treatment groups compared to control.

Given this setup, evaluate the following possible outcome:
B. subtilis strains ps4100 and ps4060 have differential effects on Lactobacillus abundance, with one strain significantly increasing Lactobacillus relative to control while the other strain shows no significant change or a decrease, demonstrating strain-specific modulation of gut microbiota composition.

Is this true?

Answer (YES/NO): YES